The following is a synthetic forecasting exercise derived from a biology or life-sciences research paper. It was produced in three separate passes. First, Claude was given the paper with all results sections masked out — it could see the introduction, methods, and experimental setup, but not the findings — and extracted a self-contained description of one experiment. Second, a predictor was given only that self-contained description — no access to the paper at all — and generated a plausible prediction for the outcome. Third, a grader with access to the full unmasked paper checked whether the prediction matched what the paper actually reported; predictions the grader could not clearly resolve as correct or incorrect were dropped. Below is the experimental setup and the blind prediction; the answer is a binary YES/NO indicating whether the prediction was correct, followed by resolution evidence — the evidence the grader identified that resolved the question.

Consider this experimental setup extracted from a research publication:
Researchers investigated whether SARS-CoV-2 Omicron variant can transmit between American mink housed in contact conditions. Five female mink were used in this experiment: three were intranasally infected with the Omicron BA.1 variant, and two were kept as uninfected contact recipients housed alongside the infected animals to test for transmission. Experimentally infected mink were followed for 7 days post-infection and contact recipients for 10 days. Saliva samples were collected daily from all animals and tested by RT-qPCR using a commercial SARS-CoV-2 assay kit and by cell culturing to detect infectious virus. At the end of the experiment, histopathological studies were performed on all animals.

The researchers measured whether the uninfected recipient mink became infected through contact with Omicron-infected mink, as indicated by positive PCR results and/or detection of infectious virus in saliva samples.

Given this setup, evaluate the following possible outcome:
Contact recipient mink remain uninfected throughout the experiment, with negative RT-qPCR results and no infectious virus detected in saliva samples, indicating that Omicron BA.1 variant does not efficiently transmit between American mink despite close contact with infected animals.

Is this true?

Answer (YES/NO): NO